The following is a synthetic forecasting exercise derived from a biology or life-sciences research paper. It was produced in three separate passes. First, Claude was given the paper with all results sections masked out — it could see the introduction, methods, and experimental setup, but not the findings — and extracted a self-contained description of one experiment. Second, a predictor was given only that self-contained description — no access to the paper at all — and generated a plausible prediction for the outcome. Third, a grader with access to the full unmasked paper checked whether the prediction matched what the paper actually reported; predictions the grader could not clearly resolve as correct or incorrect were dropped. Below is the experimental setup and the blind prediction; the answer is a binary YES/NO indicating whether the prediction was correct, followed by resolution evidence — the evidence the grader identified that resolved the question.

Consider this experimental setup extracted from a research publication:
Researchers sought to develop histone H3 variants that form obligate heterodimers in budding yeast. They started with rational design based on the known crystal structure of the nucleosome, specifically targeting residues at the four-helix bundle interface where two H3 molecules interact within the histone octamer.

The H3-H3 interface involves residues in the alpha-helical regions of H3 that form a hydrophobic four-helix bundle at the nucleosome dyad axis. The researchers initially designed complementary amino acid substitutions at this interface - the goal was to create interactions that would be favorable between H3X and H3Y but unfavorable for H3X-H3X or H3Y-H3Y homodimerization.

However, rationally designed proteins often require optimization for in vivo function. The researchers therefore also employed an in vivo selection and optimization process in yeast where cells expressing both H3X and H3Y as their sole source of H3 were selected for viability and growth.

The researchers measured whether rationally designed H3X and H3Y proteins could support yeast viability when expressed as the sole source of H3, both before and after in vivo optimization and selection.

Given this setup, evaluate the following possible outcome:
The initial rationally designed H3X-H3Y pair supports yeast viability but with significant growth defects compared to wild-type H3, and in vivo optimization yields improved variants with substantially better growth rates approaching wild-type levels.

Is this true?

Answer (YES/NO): NO